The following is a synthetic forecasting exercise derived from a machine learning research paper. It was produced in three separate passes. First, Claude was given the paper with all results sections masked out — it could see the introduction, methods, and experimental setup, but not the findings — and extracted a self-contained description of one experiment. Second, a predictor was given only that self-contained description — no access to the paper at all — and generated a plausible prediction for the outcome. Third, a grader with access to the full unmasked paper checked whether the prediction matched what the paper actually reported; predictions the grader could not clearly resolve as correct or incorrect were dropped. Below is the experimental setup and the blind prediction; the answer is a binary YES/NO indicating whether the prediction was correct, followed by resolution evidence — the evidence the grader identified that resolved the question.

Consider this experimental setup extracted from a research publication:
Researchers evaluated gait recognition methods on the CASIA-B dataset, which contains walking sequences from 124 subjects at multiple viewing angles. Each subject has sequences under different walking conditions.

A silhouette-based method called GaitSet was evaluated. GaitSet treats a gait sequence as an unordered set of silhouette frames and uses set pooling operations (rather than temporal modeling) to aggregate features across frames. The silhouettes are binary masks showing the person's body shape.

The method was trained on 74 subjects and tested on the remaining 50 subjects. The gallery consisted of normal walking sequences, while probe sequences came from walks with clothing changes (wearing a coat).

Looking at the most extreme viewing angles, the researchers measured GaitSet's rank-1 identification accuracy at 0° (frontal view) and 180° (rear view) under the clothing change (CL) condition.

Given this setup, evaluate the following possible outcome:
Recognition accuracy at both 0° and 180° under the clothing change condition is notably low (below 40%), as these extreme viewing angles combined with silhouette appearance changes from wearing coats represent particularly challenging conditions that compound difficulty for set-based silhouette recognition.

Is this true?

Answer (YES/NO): NO